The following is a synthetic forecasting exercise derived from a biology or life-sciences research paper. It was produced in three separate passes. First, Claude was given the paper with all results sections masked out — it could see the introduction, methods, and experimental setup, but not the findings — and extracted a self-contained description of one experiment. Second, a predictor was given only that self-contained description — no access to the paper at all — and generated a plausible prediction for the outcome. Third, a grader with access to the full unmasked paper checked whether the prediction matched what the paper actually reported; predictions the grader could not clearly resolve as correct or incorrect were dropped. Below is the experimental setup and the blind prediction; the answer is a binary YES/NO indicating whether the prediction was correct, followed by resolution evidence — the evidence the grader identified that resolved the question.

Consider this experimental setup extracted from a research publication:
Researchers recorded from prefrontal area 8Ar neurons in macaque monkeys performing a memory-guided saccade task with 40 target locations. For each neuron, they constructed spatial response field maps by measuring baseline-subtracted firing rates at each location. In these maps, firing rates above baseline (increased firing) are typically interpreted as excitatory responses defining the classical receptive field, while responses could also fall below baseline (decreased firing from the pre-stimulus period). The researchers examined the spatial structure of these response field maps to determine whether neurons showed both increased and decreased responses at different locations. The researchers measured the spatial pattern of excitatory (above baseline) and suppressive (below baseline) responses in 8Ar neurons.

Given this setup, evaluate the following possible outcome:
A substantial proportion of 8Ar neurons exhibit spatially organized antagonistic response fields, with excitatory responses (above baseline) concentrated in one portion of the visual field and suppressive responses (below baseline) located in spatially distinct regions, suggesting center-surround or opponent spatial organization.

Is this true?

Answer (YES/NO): YES